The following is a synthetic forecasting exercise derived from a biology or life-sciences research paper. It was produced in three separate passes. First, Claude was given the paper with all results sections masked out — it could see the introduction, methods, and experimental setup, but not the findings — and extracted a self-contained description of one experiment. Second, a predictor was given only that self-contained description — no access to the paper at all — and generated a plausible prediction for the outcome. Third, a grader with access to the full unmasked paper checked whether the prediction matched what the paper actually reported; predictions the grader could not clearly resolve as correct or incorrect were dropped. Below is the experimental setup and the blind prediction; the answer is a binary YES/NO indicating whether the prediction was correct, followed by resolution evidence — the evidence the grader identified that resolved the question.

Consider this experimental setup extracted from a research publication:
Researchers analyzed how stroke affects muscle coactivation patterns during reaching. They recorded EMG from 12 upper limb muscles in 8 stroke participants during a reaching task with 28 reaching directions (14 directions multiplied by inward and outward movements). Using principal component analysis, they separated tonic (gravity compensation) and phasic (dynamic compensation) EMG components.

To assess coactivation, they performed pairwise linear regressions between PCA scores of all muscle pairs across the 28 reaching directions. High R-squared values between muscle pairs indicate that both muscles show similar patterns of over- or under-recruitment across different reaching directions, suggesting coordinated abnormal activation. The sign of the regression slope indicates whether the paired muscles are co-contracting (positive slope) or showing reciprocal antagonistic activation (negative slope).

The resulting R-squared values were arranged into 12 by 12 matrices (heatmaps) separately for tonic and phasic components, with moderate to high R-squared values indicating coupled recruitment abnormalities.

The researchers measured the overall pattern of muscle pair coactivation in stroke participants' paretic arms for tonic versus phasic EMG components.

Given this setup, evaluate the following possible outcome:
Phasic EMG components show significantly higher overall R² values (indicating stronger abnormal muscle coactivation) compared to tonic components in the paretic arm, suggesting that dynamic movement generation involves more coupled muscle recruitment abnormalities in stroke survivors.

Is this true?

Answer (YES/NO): NO